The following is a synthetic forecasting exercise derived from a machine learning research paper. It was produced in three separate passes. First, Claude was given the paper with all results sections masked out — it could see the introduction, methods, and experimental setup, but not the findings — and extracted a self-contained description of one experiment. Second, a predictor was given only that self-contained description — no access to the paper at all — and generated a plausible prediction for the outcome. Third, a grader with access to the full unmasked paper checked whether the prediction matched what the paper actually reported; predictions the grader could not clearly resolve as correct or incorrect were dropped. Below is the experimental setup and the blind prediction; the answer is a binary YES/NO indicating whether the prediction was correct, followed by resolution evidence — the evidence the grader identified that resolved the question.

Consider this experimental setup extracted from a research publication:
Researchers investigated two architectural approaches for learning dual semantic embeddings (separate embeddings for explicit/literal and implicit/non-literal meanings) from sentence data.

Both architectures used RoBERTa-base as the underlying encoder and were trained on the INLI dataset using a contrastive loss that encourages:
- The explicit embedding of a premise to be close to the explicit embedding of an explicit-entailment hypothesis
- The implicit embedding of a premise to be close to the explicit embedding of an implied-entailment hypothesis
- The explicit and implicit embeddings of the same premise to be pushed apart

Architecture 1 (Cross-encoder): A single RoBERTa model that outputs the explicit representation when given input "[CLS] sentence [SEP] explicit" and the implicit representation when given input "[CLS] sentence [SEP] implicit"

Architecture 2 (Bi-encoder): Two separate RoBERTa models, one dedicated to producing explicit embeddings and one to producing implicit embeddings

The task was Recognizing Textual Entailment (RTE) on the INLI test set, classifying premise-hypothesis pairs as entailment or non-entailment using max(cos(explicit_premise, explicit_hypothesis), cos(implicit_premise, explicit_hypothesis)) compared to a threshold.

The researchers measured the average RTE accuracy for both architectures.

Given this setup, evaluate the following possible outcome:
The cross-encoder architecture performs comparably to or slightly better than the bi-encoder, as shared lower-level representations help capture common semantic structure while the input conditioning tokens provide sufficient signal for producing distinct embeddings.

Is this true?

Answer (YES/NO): NO